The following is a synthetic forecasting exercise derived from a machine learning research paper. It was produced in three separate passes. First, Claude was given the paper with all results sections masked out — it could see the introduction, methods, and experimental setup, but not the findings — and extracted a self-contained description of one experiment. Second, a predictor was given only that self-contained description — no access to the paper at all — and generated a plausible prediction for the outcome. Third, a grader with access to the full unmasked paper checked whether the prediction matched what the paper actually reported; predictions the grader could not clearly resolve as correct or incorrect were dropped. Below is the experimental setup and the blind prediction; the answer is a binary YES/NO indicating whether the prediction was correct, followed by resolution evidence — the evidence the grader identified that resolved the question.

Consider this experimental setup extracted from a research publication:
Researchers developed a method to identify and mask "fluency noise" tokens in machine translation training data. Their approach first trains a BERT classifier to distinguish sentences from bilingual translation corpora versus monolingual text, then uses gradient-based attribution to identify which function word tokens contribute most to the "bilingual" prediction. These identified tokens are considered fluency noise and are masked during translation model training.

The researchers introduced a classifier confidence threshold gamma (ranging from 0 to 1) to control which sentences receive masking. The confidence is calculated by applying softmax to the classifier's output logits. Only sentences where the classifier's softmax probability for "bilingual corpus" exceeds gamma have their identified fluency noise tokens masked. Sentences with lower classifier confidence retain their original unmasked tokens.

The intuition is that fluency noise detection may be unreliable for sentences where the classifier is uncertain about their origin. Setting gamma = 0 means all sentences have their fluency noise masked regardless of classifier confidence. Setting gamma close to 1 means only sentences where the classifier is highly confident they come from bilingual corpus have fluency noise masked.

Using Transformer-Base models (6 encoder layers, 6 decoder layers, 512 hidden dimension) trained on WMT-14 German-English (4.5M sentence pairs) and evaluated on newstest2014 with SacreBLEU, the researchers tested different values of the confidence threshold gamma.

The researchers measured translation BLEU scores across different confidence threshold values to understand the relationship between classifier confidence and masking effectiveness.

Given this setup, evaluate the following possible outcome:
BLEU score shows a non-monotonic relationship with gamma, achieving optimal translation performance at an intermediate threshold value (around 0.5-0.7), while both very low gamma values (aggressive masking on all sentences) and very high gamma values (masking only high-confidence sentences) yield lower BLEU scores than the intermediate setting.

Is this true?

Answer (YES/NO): NO